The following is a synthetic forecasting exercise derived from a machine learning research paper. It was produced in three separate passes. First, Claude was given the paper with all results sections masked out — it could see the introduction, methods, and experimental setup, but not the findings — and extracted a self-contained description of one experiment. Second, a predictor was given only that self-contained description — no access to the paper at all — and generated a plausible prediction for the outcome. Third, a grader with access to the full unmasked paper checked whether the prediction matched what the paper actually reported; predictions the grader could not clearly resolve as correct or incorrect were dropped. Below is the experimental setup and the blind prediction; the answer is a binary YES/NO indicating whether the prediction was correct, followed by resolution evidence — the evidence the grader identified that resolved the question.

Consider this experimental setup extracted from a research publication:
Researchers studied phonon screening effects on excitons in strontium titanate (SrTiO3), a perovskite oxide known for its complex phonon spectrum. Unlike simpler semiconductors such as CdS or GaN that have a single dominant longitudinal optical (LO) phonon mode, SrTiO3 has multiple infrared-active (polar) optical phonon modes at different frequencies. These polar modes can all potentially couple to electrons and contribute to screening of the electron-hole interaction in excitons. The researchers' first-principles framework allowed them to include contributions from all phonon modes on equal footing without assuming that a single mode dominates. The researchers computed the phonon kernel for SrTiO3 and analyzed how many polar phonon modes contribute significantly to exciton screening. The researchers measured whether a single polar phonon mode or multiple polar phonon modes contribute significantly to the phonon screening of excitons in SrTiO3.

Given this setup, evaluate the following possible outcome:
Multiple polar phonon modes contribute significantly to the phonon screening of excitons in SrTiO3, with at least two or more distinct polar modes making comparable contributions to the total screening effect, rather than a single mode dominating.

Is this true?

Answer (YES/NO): NO